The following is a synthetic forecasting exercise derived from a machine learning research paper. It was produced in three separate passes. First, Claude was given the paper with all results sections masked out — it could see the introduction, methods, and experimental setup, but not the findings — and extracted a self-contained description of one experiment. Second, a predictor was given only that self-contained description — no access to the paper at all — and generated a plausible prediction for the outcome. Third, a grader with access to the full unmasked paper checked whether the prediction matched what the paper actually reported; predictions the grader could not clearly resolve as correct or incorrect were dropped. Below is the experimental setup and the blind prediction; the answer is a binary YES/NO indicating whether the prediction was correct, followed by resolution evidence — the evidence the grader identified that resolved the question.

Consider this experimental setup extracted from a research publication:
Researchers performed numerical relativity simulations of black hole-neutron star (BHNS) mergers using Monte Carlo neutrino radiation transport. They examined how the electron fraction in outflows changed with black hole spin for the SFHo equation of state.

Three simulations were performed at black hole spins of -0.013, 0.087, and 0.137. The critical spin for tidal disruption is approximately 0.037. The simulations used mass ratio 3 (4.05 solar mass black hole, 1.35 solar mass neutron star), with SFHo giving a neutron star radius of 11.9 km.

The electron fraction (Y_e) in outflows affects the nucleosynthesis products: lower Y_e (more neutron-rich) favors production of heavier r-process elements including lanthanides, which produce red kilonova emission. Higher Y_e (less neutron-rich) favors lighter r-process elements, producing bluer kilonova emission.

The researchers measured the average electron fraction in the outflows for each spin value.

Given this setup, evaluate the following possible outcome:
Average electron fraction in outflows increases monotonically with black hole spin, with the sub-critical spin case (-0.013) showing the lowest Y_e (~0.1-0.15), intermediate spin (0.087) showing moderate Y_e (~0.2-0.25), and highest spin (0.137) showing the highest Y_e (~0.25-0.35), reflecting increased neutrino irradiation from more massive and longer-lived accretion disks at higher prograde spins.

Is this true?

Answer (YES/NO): NO